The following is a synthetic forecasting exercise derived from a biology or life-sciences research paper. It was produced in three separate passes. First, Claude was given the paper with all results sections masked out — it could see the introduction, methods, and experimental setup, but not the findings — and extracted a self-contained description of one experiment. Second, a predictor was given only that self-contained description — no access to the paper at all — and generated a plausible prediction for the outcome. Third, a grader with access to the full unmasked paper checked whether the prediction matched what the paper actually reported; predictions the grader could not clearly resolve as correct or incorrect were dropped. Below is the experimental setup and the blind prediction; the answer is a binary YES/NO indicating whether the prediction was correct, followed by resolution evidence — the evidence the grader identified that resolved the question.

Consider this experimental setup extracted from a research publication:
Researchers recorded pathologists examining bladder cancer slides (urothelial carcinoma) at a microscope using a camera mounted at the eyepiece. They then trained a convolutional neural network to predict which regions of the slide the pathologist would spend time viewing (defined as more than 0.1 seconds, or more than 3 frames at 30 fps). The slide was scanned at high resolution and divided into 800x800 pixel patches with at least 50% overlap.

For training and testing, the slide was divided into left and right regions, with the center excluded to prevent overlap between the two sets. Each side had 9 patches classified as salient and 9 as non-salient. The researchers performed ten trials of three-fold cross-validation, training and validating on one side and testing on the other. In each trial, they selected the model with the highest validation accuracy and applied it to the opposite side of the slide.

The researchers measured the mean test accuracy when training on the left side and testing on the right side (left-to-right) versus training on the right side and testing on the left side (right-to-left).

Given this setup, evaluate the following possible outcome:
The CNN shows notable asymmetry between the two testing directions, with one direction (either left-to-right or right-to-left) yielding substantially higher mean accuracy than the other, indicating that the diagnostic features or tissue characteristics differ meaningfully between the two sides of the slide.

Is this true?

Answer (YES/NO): YES